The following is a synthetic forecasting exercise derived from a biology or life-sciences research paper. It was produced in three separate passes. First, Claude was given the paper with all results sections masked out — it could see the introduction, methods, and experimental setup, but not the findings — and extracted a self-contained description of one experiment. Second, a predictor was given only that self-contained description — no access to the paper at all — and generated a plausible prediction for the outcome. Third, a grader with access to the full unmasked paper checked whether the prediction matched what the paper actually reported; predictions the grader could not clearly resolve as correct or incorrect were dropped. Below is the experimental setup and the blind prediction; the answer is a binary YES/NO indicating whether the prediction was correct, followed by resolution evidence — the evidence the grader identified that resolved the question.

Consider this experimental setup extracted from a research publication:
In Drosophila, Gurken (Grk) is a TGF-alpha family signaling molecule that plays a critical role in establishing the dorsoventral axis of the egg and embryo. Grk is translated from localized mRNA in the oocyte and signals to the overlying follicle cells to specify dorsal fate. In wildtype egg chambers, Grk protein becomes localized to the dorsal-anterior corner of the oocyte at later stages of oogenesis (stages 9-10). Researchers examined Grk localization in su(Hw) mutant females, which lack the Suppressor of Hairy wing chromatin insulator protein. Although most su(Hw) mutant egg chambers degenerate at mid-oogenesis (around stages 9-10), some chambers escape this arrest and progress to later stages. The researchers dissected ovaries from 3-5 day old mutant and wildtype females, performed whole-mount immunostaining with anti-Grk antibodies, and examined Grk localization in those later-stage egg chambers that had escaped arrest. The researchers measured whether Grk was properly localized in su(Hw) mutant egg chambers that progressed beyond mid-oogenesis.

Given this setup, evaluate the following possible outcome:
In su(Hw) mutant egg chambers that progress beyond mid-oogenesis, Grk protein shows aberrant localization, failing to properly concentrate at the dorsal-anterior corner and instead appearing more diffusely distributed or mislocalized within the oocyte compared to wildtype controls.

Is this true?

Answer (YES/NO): YES